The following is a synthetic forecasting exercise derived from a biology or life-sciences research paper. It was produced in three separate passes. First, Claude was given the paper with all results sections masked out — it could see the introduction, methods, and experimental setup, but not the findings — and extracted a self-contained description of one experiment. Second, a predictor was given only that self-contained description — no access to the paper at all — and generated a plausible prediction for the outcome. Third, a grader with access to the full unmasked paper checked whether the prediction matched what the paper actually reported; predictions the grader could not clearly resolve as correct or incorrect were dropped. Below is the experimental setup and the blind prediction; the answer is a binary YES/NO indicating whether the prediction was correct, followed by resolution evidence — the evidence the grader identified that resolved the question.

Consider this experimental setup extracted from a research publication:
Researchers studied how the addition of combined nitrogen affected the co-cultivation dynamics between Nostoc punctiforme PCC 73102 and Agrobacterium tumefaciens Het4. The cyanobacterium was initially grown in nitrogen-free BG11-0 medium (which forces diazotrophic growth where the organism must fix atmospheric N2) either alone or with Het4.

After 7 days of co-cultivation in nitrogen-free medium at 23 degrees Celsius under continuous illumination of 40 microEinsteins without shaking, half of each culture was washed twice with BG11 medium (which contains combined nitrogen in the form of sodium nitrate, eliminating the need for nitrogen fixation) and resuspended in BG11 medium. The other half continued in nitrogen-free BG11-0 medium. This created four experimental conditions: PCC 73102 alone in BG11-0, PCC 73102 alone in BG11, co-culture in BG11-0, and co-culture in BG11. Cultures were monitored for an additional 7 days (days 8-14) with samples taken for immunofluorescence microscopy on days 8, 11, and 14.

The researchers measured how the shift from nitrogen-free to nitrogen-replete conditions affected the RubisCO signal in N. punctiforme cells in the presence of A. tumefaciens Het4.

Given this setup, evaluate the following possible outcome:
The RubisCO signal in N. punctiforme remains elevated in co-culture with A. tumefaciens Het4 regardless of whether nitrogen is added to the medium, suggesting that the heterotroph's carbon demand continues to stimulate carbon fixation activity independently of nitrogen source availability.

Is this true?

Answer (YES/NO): NO